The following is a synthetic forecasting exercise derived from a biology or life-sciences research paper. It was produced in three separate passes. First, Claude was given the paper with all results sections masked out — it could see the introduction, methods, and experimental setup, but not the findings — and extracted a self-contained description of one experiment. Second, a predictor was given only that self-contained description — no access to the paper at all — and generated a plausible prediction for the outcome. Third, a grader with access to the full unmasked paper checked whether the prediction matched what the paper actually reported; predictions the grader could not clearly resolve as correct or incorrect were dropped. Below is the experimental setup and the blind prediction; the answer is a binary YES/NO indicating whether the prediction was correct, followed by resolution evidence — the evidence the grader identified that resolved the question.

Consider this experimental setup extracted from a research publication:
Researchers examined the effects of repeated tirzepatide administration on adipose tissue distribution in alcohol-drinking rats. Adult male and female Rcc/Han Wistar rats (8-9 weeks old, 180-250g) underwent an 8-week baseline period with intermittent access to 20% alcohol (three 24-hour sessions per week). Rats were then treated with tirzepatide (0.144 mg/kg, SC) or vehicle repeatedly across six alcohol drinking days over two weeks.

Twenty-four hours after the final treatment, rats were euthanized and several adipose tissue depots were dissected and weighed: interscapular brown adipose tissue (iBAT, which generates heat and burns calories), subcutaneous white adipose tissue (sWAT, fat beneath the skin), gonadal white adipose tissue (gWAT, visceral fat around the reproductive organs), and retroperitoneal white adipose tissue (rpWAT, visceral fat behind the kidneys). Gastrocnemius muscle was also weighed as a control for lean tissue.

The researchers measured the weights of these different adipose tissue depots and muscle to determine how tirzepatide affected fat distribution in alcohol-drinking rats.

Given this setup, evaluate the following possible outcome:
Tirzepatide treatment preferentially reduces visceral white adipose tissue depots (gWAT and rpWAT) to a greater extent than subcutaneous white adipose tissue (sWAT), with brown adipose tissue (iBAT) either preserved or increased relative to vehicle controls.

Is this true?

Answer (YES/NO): NO